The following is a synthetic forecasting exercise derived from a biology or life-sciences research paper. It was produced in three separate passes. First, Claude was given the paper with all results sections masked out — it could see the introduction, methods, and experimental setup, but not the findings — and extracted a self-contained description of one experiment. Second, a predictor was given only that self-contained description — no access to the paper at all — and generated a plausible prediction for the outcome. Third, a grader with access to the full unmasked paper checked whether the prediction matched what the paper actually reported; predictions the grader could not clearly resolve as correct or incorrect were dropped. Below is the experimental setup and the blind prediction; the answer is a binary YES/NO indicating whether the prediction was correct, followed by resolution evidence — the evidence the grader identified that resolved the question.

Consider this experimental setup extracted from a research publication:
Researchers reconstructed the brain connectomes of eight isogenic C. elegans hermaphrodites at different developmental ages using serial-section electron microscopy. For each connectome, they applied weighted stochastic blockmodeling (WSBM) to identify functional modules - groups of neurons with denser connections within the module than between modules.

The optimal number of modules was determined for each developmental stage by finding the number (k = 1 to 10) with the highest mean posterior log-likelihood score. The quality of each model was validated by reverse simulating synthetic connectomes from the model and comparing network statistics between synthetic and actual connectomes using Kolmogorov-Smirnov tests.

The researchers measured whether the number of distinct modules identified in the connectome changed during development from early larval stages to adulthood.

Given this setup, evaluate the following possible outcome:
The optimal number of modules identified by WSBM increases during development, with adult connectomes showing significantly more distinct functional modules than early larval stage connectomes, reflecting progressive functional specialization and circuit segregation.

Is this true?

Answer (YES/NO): YES